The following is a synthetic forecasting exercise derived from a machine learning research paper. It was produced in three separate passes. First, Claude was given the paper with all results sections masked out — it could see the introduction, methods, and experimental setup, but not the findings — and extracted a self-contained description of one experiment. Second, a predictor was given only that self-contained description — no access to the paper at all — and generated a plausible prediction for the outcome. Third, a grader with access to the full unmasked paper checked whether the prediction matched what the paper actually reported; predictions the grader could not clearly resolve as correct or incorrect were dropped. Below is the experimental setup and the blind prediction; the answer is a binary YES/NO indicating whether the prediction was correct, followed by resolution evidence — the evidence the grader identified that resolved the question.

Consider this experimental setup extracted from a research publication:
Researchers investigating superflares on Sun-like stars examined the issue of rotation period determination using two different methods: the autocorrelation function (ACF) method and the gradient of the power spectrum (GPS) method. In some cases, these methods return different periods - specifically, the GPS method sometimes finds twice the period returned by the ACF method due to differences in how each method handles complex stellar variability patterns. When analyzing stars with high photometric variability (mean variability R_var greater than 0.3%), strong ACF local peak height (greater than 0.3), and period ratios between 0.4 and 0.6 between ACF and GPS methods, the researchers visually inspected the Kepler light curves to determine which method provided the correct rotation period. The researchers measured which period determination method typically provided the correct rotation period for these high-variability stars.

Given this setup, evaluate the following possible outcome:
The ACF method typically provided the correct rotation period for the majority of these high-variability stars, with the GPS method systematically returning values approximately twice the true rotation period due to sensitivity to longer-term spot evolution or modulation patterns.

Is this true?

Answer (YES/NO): NO